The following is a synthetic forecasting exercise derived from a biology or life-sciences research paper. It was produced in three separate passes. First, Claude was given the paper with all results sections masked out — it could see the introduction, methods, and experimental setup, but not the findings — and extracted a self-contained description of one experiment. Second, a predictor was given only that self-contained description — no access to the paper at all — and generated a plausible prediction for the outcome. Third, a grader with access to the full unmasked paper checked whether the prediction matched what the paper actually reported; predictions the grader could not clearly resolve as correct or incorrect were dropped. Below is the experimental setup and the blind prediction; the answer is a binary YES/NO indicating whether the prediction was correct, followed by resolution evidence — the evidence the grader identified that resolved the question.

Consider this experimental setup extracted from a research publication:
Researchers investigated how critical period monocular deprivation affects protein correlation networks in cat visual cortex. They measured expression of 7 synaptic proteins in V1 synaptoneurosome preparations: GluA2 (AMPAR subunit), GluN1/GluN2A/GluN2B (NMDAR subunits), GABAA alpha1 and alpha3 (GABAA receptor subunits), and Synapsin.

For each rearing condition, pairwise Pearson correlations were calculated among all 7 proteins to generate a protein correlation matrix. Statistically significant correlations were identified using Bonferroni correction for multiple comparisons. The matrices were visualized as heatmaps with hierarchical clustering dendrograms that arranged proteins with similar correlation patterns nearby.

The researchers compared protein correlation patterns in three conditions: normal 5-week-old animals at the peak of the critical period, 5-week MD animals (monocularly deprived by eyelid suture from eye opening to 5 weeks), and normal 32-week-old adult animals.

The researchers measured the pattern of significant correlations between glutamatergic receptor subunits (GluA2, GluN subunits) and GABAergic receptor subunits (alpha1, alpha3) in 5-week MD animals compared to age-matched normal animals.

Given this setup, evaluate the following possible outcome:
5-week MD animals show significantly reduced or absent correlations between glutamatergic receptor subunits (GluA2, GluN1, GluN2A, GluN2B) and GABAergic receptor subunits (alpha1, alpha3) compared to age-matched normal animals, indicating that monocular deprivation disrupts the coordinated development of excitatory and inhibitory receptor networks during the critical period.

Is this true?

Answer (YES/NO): YES